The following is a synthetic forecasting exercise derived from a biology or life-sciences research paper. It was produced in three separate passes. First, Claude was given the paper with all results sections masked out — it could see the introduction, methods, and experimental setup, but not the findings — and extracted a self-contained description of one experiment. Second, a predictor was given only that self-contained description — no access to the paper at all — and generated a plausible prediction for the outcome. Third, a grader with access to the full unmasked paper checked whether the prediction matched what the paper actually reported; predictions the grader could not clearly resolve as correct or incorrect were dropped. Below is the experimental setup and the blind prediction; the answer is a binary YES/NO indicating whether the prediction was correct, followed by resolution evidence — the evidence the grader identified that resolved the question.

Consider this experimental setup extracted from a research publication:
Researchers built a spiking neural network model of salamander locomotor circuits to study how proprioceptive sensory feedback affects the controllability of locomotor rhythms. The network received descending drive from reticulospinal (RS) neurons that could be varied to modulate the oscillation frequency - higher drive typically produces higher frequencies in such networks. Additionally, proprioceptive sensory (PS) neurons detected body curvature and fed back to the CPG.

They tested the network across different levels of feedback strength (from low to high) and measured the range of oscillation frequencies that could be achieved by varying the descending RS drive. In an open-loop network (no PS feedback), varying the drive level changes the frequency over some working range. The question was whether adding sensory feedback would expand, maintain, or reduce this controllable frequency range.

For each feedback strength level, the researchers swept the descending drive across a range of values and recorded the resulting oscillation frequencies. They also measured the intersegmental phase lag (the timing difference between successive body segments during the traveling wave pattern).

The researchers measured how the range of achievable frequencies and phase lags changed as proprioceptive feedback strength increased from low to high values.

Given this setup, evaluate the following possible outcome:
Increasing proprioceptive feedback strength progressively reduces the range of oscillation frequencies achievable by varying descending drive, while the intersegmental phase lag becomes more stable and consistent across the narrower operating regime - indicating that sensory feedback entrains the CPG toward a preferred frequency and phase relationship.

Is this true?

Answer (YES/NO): NO